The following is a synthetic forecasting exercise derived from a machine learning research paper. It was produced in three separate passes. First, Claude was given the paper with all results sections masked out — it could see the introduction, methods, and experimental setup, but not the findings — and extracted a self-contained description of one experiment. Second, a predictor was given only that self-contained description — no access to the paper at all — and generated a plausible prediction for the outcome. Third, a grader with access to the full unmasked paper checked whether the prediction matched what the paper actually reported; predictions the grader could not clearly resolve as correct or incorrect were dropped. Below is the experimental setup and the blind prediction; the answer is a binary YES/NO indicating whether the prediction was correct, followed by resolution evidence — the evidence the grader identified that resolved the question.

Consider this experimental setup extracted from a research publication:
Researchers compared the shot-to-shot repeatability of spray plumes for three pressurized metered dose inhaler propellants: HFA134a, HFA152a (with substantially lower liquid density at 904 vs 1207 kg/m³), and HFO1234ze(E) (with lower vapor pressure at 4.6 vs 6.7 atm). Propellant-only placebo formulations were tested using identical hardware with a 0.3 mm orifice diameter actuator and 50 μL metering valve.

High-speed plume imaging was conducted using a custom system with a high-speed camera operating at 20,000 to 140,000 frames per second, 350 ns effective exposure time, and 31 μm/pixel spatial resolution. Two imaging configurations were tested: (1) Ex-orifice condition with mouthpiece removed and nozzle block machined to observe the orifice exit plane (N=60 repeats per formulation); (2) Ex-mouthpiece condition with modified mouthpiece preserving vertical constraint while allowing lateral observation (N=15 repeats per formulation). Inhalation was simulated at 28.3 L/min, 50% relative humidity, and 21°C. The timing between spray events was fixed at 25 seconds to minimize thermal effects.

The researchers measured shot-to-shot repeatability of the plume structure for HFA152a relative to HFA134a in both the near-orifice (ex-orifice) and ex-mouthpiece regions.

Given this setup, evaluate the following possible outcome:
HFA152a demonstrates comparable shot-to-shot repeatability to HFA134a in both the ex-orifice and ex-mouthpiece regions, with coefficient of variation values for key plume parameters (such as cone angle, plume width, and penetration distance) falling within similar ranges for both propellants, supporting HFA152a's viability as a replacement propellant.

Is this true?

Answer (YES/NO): NO